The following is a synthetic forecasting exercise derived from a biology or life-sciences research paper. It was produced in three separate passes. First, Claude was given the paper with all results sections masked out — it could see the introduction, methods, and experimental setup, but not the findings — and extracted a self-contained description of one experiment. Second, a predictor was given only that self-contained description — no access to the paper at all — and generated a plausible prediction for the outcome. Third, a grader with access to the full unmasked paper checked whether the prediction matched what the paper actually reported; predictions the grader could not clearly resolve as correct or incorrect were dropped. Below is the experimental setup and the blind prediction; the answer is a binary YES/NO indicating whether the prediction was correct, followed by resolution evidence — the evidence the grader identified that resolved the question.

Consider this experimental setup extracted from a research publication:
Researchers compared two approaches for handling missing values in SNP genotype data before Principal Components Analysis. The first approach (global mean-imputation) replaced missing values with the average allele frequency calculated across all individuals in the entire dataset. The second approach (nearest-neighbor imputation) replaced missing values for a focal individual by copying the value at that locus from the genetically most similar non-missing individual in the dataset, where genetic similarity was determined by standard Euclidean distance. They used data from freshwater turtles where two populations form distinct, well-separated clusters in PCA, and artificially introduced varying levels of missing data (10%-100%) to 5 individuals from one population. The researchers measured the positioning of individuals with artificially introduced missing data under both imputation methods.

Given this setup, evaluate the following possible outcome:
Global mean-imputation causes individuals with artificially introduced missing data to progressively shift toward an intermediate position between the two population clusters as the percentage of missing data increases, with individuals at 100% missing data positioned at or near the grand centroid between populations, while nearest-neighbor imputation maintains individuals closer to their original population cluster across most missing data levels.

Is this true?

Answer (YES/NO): YES